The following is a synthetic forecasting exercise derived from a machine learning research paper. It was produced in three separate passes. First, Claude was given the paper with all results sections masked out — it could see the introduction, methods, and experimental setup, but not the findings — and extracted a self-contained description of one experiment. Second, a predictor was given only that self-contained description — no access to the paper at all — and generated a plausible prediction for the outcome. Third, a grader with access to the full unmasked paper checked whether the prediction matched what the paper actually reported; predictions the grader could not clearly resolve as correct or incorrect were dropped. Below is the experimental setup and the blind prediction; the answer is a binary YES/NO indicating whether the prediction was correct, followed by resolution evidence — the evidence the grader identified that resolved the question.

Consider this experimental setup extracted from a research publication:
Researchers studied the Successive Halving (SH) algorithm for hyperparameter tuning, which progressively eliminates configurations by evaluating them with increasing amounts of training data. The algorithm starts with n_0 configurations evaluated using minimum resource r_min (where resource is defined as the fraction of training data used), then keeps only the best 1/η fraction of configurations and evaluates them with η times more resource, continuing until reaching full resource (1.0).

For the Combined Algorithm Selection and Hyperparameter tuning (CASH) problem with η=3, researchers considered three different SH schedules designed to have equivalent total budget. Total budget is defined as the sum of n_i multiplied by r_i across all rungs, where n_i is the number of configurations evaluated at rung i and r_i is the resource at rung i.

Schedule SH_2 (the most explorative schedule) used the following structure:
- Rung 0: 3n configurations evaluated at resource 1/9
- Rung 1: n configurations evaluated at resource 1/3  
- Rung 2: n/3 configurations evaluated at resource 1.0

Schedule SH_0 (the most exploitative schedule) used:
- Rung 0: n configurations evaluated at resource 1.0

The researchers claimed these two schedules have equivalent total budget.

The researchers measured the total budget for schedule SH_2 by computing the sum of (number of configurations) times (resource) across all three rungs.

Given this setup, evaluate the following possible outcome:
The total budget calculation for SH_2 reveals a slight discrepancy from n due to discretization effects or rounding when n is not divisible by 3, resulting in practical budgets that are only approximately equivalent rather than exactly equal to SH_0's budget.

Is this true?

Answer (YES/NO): NO